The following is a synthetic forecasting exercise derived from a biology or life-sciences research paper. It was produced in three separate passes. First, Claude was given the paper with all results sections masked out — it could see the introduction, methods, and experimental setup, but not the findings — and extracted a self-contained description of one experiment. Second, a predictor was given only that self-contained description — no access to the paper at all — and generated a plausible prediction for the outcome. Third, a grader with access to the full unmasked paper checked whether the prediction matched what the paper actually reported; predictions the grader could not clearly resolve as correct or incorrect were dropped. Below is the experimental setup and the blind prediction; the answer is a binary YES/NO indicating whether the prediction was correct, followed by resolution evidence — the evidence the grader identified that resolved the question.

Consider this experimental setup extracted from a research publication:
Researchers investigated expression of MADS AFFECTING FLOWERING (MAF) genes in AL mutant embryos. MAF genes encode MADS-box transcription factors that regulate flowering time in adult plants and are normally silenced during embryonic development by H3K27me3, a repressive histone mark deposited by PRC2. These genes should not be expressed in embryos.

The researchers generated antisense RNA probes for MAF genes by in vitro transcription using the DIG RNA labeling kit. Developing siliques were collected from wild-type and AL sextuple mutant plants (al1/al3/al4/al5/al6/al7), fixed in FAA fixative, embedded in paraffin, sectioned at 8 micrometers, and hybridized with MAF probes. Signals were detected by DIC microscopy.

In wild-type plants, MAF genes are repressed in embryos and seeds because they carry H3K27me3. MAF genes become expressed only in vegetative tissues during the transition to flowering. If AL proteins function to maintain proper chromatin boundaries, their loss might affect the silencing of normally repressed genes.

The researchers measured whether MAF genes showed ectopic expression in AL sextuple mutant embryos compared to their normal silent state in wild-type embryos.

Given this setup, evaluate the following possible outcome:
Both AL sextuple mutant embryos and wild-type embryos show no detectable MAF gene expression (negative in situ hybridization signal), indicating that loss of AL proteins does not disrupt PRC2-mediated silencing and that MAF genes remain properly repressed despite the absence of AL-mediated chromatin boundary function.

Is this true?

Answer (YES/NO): NO